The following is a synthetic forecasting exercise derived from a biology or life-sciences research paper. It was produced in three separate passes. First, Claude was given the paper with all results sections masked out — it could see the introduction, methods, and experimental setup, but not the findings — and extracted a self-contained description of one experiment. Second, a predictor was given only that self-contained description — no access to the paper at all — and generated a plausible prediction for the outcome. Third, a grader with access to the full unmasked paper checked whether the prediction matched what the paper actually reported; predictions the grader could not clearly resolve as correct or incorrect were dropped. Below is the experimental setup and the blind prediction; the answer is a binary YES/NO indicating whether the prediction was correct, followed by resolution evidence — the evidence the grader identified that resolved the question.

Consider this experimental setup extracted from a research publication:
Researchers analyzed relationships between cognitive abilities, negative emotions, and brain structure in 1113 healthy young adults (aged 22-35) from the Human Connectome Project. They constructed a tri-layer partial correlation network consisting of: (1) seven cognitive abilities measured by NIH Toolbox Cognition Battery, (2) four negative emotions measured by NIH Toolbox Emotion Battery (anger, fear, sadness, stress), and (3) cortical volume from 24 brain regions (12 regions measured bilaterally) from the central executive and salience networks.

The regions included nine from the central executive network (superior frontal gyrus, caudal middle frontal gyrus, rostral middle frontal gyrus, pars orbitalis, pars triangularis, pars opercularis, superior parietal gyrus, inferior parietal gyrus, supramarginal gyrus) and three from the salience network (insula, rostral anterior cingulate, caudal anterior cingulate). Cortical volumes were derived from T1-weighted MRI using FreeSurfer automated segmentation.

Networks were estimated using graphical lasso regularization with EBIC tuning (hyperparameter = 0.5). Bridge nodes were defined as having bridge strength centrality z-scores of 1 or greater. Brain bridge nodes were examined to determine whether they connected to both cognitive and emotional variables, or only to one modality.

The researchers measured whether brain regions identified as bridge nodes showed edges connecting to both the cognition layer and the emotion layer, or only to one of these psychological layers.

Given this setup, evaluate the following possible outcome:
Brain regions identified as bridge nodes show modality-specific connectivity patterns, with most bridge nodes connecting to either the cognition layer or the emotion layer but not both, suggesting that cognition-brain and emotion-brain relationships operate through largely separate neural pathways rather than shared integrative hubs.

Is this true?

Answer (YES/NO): YES